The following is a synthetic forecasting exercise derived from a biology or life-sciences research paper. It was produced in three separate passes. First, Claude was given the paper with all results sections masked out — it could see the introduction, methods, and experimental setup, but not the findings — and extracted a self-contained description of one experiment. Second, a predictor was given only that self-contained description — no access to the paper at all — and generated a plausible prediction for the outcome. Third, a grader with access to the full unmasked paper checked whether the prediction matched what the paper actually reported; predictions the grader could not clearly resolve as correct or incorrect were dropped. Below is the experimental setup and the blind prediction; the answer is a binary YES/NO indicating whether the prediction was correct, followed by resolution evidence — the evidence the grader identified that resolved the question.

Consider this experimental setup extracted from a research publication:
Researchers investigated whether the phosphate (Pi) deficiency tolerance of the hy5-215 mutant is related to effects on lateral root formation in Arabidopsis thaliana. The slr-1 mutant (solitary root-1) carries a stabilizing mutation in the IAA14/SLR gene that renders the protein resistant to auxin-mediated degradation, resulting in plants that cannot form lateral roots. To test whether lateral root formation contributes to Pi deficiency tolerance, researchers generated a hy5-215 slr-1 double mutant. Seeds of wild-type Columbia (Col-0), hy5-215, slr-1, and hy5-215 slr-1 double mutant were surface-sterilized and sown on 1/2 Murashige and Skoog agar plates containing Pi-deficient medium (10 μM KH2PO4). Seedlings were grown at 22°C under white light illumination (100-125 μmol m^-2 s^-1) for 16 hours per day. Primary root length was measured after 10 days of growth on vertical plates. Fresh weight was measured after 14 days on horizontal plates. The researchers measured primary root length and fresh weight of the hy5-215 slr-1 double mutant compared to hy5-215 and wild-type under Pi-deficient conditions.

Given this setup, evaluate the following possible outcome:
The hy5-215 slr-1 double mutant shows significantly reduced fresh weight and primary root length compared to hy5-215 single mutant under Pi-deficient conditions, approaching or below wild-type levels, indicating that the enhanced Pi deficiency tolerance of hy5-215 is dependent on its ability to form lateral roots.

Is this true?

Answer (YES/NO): NO